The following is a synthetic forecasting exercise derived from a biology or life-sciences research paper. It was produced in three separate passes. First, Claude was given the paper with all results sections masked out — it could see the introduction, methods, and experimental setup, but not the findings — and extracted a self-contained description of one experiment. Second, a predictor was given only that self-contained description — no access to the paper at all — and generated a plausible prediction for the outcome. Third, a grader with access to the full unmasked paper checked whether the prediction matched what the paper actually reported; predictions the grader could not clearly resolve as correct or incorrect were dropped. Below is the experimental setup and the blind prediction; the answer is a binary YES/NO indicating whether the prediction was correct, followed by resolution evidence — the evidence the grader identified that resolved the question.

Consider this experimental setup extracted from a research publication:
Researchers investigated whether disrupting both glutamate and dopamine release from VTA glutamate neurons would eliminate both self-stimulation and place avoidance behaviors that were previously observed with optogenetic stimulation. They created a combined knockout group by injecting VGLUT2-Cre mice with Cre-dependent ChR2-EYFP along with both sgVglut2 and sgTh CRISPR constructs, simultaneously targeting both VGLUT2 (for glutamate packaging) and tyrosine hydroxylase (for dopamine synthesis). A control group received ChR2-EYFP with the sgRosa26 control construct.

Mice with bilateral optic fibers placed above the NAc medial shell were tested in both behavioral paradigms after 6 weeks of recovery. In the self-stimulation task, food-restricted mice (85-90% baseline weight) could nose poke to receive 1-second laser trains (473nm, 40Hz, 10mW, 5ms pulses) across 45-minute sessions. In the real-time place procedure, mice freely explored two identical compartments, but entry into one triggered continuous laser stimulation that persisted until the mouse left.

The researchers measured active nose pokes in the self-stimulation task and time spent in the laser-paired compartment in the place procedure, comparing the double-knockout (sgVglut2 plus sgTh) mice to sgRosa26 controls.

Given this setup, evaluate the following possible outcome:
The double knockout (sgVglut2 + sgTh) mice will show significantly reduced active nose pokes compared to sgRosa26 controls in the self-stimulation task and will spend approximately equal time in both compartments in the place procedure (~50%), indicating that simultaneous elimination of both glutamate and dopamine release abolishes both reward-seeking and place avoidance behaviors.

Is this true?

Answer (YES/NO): YES